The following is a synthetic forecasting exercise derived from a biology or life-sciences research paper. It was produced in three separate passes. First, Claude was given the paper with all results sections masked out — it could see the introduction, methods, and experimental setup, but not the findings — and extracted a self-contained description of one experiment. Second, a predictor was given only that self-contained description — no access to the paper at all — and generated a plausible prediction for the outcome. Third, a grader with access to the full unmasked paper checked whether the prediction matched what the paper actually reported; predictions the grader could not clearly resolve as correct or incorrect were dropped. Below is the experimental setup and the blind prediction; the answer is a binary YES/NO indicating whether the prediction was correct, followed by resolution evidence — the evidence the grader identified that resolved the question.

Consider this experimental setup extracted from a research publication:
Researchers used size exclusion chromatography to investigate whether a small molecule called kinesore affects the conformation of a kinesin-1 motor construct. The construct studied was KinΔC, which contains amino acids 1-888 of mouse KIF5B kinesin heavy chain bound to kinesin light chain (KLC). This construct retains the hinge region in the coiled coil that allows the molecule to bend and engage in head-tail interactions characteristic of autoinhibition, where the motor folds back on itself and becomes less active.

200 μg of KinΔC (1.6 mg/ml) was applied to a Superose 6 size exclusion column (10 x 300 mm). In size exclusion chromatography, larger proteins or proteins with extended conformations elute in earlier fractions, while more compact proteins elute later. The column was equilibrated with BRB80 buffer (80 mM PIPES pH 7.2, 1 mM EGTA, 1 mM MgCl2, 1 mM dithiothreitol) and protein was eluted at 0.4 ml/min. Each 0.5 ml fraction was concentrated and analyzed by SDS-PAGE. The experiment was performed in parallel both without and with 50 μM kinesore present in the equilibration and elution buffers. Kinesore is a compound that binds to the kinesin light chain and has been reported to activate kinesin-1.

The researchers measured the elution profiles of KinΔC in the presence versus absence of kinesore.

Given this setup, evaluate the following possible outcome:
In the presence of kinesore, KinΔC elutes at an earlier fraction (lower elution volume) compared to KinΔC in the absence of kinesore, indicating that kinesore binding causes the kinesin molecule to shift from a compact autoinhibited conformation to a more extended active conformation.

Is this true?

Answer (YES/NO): YES